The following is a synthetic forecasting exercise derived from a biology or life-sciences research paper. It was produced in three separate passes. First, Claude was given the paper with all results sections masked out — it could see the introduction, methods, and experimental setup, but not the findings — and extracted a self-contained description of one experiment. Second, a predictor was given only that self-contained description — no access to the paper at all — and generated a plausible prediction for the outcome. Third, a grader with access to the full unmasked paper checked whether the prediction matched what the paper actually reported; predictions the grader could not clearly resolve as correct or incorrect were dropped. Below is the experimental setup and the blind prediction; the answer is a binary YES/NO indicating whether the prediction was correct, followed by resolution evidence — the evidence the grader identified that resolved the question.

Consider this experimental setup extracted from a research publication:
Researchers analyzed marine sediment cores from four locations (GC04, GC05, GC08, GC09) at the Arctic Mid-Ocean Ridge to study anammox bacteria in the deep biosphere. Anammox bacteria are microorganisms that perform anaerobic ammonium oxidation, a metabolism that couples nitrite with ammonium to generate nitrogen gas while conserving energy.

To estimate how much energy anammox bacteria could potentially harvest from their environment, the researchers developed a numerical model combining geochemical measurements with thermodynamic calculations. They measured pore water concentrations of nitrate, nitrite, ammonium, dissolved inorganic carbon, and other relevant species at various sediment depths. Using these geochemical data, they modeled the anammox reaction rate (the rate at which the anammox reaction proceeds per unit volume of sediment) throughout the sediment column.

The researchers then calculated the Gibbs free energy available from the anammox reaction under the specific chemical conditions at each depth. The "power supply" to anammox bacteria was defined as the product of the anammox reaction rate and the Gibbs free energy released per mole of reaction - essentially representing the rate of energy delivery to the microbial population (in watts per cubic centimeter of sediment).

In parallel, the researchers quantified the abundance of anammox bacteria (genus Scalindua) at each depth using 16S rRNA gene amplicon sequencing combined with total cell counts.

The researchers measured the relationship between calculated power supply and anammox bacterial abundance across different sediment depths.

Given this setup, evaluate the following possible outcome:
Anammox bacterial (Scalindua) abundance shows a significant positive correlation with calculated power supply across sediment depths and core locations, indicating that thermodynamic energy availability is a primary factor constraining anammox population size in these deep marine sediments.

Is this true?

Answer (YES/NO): YES